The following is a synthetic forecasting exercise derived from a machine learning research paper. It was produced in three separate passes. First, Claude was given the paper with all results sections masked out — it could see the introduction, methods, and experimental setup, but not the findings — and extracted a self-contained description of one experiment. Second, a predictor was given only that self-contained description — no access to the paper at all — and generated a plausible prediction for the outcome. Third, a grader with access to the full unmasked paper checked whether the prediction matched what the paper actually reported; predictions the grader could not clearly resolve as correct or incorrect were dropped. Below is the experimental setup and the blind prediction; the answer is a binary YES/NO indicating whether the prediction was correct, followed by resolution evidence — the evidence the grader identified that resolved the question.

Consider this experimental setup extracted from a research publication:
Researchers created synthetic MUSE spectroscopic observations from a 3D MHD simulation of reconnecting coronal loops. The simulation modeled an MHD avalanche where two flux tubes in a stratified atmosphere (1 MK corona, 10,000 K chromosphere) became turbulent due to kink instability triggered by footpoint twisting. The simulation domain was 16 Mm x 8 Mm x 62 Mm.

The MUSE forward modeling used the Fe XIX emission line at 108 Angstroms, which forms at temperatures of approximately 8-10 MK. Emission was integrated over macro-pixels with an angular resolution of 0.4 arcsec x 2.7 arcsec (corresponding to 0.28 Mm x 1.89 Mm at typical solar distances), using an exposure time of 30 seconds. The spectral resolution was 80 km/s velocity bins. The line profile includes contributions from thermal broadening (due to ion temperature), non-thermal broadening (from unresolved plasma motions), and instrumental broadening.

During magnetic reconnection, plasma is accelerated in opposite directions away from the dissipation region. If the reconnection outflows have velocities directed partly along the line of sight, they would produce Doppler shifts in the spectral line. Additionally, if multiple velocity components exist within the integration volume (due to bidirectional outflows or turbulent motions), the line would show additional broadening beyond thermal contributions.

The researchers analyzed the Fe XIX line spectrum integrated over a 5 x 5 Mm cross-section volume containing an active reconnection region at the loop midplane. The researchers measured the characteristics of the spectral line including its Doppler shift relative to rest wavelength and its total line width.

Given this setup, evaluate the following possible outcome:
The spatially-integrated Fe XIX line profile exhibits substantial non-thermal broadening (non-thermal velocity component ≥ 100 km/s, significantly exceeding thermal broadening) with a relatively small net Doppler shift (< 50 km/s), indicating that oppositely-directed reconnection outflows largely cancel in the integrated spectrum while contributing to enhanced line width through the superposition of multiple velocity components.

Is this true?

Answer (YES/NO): NO